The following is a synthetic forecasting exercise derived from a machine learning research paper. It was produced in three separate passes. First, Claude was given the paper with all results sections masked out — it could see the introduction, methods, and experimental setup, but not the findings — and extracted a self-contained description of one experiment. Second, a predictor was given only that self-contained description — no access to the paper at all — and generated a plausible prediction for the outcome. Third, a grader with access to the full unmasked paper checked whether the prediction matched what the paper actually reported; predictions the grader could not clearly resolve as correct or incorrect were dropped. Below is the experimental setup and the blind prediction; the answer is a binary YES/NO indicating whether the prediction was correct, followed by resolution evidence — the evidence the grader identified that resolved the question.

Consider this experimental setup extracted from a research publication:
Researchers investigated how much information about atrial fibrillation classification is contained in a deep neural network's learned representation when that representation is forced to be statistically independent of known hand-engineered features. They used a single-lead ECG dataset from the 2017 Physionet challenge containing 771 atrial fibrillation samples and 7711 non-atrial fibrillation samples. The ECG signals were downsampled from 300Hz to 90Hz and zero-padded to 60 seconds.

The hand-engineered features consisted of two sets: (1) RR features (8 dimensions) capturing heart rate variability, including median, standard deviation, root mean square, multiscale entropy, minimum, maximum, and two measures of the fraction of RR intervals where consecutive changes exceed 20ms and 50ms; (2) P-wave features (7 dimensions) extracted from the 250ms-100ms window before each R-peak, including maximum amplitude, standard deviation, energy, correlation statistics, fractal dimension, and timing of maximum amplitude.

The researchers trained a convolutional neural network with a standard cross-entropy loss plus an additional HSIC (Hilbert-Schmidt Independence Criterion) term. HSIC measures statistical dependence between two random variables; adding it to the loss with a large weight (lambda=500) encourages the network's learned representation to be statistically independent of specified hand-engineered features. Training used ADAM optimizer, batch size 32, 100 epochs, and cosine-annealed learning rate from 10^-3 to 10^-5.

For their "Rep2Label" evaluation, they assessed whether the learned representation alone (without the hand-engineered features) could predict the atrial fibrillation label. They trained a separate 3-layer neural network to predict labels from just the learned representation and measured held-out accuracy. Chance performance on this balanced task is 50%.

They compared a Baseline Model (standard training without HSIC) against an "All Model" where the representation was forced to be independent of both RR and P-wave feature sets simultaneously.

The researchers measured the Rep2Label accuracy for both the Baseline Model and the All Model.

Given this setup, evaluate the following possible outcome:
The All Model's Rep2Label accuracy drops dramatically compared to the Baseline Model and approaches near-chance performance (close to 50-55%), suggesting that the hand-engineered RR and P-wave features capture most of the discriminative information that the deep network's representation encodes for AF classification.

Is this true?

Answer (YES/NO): YES